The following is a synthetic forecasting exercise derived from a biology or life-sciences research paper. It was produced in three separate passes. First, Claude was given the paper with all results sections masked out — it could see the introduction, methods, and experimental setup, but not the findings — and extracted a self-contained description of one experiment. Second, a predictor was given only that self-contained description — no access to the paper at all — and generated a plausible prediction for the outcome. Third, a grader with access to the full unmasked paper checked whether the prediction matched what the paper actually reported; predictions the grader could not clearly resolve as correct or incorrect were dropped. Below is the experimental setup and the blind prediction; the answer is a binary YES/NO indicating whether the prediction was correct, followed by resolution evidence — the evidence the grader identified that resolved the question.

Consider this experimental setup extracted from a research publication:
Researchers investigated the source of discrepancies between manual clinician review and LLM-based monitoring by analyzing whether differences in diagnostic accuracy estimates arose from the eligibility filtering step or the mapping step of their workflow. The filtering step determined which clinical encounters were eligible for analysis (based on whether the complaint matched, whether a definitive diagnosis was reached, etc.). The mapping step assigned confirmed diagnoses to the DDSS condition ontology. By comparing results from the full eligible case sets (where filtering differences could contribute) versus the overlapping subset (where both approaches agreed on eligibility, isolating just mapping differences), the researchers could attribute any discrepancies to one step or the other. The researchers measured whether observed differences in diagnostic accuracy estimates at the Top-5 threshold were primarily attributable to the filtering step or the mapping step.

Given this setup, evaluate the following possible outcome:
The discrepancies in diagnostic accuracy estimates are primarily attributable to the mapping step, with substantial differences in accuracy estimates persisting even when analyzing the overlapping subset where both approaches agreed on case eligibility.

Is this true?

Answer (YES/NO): NO